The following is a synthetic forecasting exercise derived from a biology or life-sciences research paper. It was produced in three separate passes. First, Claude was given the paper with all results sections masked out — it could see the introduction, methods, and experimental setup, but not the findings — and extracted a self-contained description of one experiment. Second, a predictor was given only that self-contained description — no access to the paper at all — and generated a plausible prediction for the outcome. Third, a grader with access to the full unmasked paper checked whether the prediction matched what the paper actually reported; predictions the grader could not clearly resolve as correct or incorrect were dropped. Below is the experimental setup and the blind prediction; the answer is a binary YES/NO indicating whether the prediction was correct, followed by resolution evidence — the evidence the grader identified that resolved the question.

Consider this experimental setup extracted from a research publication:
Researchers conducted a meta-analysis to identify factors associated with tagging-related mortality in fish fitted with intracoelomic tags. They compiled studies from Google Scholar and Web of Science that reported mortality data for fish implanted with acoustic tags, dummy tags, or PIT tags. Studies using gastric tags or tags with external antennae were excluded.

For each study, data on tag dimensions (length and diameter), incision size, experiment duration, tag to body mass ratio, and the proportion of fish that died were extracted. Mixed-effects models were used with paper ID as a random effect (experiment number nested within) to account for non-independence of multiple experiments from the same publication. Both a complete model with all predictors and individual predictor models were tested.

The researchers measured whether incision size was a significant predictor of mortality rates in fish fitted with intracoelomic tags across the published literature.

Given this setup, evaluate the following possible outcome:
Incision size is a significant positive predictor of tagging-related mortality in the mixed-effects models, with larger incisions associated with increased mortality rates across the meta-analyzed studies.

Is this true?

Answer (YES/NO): NO